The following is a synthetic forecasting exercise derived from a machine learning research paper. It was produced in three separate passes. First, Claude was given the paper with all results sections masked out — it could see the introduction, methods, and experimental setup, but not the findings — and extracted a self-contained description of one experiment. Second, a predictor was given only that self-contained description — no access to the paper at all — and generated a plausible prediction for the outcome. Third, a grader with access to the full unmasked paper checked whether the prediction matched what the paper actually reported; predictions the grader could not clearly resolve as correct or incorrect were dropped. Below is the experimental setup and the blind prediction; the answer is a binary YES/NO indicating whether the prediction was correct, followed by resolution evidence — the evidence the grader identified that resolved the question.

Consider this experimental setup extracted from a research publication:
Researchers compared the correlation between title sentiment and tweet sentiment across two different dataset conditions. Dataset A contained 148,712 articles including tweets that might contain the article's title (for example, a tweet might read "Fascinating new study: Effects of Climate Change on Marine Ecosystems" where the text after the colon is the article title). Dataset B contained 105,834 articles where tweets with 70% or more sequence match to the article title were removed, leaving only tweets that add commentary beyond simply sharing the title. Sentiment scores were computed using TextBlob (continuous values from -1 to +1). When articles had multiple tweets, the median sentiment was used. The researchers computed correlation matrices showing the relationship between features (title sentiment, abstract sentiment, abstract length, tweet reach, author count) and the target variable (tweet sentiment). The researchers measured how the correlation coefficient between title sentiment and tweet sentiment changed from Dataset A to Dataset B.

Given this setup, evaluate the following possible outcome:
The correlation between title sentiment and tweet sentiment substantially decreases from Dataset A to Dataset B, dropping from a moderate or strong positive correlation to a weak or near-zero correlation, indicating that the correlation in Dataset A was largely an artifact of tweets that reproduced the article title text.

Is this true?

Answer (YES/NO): NO